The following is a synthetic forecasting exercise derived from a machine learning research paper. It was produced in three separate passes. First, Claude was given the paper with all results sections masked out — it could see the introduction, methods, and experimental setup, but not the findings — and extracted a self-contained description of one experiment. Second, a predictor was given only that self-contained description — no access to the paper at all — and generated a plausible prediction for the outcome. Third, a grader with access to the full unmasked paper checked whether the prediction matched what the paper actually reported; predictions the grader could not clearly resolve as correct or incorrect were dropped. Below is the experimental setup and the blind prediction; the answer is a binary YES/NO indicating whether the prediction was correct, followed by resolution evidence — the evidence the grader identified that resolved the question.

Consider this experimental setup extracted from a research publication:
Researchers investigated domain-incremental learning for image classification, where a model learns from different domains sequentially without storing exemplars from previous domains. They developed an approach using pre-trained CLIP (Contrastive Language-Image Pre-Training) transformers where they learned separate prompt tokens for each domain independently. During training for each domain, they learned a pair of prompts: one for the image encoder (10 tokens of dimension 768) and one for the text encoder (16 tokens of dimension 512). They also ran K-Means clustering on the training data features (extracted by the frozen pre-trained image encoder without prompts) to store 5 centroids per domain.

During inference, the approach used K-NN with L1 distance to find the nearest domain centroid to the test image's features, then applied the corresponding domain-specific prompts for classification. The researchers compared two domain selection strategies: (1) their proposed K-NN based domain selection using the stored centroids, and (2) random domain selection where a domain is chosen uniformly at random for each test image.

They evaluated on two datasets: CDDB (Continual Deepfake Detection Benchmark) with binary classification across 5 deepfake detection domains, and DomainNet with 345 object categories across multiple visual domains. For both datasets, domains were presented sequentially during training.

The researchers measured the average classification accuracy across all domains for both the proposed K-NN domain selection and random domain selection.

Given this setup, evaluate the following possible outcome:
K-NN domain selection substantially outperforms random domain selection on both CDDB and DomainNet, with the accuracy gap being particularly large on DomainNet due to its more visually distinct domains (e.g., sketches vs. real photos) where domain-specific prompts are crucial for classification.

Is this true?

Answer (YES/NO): YES